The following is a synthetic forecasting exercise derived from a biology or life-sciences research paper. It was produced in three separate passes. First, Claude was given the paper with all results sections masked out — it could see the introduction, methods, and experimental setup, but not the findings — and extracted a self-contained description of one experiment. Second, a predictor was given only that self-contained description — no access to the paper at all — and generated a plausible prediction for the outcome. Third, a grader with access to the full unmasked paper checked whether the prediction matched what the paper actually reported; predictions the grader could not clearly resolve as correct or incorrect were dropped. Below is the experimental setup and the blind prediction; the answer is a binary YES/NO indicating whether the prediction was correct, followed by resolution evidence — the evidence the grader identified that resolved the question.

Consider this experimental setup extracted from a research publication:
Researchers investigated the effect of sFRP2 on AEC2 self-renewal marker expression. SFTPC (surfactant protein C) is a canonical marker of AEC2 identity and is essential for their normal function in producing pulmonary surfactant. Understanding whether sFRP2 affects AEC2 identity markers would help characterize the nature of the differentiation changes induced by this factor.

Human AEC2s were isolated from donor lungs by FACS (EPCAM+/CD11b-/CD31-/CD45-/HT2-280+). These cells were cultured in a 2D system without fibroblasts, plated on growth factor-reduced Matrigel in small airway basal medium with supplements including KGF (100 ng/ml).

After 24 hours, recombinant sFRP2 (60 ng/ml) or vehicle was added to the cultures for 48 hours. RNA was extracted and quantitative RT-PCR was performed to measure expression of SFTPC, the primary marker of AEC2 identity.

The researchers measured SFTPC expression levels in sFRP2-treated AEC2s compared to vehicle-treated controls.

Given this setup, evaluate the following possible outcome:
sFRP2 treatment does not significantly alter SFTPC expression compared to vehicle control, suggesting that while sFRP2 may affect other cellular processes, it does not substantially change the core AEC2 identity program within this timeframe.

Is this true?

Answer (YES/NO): NO